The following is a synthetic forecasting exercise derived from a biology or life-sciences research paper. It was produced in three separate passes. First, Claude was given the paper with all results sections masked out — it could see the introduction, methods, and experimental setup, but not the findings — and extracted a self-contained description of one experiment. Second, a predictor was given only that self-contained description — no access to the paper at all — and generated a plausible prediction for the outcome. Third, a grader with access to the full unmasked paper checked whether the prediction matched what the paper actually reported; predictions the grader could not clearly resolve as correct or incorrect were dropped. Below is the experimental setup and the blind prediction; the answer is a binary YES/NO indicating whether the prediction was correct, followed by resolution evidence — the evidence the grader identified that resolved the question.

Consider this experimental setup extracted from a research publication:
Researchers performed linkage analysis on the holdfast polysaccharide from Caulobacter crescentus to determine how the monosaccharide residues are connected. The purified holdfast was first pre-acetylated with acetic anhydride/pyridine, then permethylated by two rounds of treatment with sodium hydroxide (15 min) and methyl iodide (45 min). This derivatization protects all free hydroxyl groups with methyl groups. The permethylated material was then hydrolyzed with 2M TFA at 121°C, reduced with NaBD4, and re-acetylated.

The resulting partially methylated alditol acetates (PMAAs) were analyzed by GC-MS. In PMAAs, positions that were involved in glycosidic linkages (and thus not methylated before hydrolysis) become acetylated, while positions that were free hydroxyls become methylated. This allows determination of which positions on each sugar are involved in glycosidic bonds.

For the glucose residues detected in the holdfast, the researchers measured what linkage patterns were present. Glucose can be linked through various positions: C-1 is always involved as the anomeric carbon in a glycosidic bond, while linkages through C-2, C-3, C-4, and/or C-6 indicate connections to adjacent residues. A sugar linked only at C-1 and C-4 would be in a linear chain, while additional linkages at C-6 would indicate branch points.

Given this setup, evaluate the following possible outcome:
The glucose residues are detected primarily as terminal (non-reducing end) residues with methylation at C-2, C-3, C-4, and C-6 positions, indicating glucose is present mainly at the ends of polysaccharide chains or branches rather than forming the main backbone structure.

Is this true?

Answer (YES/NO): NO